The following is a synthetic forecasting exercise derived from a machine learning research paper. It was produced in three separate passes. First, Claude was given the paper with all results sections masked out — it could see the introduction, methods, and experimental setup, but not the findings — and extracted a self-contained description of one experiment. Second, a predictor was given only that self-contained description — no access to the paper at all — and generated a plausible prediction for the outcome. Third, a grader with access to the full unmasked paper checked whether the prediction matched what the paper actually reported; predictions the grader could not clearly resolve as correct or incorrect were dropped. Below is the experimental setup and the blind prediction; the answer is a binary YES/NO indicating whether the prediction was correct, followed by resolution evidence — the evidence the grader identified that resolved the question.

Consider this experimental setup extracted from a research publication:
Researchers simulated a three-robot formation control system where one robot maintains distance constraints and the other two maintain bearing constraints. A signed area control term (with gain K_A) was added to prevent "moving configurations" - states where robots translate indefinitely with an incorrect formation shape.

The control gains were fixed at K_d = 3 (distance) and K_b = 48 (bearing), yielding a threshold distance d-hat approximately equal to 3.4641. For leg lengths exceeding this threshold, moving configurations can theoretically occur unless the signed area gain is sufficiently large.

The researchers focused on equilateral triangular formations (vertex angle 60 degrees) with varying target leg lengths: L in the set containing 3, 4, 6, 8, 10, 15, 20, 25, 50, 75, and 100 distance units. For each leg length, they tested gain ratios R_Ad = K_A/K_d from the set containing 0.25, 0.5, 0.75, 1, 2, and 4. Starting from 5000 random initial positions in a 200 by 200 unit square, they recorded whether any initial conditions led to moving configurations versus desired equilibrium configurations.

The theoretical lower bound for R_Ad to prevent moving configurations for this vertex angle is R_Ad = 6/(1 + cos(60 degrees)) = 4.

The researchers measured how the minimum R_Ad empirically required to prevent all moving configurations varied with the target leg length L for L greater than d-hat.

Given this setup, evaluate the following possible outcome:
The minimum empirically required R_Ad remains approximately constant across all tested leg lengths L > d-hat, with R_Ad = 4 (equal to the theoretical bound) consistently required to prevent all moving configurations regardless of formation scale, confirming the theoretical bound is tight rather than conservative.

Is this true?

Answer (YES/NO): NO